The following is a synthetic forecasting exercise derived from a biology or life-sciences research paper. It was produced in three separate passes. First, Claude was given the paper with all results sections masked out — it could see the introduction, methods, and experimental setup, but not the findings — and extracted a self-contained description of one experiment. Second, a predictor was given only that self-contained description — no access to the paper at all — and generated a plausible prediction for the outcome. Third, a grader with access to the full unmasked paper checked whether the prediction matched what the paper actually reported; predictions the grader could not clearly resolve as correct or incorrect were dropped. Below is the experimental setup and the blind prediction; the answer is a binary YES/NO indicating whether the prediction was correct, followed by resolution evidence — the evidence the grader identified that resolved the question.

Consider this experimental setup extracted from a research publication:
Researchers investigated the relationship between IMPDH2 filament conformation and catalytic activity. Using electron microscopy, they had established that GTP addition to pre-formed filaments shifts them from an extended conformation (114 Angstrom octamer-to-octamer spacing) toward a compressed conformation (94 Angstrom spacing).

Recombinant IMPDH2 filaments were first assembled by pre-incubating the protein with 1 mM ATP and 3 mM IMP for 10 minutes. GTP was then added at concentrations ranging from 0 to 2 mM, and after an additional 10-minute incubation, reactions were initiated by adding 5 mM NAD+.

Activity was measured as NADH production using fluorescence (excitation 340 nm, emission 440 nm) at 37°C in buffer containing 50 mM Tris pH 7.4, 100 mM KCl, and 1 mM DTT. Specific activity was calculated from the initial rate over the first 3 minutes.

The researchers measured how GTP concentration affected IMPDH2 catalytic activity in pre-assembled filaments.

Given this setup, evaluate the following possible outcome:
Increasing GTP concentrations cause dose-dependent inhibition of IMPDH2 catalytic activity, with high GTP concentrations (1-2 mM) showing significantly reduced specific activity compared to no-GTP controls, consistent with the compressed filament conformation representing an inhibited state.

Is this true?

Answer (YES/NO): YES